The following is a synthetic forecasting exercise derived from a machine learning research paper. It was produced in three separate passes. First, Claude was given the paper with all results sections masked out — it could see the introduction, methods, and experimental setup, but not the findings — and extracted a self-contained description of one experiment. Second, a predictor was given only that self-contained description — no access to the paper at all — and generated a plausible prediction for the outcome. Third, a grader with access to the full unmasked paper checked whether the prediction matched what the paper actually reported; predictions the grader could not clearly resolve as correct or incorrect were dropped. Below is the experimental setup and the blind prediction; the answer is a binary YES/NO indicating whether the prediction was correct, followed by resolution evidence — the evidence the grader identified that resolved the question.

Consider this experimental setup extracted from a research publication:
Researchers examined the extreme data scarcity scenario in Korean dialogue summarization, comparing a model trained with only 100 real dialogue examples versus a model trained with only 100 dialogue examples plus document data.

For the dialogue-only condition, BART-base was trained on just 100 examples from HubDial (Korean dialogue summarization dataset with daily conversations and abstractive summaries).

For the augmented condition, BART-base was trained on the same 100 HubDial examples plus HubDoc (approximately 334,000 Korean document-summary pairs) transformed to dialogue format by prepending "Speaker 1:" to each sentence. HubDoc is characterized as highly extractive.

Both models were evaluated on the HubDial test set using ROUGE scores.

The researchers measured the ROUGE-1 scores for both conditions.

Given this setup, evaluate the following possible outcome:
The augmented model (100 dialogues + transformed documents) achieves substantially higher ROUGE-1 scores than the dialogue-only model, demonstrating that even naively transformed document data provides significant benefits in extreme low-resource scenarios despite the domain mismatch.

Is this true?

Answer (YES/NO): YES